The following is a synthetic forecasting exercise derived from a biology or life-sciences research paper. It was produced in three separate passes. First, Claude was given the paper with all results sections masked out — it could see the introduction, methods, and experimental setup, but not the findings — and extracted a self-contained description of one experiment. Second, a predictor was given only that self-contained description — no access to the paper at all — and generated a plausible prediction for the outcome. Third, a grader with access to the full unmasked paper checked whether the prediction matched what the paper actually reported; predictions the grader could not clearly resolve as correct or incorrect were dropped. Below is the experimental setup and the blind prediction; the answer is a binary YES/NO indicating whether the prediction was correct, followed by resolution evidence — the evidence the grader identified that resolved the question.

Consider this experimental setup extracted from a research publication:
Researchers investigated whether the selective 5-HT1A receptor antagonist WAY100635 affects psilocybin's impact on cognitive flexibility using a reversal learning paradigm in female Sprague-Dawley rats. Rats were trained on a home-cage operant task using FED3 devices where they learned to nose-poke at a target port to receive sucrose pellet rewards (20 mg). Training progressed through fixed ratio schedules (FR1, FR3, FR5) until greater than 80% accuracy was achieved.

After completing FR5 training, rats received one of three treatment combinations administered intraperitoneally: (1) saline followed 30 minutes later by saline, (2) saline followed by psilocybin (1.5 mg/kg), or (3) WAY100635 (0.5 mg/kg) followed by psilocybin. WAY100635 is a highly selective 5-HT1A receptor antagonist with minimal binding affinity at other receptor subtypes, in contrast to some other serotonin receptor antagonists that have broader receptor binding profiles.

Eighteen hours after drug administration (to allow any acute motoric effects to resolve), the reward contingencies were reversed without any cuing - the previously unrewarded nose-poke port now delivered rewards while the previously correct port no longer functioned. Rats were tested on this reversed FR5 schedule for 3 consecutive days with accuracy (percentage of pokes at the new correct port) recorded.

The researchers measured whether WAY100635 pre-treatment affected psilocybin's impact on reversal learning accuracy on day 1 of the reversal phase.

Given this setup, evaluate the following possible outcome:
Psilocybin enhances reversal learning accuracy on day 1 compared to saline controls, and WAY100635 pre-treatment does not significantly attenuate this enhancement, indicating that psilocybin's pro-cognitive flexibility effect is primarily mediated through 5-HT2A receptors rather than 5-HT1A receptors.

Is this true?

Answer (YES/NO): NO